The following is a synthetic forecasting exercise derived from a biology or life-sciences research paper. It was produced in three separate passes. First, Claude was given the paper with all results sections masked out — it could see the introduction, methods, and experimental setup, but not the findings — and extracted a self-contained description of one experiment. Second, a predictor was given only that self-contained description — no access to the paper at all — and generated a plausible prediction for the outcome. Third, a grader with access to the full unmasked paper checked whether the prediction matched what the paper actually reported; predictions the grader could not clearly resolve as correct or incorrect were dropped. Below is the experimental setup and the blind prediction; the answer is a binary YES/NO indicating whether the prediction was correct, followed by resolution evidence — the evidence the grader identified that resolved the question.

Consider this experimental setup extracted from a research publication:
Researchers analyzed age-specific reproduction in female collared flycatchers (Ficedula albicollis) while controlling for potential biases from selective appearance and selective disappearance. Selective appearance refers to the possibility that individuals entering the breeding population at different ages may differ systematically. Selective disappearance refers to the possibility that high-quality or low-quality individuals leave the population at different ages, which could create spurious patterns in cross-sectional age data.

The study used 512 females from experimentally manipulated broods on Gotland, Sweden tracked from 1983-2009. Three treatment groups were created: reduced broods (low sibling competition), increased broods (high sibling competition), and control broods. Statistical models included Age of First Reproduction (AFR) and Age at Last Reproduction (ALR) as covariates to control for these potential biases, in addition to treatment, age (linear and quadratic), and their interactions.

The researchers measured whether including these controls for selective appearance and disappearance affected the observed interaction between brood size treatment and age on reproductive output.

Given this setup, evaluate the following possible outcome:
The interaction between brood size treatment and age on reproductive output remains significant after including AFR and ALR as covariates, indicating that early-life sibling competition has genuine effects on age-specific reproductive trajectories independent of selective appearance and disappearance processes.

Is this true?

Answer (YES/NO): YES